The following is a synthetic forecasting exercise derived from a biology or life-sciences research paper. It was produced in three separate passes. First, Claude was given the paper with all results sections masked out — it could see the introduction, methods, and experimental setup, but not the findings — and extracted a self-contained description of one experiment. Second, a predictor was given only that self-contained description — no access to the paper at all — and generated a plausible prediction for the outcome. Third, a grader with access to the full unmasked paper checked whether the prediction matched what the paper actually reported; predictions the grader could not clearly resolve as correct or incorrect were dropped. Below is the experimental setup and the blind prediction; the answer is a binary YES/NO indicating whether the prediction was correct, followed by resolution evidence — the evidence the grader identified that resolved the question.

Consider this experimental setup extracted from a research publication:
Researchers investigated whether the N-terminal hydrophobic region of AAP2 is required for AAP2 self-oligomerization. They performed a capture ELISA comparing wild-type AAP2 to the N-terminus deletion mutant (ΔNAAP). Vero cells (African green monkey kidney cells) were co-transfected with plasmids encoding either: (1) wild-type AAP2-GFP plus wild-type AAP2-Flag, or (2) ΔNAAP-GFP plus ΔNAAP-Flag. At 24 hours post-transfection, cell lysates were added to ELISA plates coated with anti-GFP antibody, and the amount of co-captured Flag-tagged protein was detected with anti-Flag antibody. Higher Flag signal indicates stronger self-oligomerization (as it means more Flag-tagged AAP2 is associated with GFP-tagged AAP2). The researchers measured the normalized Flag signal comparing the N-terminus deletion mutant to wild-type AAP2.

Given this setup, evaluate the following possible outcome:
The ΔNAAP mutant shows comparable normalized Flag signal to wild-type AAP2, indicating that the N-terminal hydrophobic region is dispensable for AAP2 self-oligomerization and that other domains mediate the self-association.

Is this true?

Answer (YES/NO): YES